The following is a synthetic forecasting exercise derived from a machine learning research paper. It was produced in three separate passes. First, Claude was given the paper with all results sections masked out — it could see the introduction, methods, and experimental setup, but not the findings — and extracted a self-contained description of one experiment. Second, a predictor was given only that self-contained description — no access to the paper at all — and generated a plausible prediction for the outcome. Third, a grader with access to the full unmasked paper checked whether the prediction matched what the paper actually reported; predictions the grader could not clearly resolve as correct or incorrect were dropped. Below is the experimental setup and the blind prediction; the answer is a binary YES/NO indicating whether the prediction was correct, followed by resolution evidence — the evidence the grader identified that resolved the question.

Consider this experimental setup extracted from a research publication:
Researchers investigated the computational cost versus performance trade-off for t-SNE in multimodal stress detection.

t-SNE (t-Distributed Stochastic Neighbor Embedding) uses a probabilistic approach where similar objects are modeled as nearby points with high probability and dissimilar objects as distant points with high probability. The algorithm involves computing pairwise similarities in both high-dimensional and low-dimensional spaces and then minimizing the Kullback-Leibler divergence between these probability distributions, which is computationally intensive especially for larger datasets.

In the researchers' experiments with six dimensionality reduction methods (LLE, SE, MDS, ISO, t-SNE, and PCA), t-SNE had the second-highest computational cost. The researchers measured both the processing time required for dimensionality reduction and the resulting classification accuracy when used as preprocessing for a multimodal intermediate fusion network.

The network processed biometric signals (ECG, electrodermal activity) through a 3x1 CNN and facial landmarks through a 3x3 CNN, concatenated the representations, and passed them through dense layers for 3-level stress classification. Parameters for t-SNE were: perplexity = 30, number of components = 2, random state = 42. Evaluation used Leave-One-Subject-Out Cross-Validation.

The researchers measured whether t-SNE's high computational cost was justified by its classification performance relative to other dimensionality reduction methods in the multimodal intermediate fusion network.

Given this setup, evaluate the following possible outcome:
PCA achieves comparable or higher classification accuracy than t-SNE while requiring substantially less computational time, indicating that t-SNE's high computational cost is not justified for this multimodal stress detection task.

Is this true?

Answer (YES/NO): YES